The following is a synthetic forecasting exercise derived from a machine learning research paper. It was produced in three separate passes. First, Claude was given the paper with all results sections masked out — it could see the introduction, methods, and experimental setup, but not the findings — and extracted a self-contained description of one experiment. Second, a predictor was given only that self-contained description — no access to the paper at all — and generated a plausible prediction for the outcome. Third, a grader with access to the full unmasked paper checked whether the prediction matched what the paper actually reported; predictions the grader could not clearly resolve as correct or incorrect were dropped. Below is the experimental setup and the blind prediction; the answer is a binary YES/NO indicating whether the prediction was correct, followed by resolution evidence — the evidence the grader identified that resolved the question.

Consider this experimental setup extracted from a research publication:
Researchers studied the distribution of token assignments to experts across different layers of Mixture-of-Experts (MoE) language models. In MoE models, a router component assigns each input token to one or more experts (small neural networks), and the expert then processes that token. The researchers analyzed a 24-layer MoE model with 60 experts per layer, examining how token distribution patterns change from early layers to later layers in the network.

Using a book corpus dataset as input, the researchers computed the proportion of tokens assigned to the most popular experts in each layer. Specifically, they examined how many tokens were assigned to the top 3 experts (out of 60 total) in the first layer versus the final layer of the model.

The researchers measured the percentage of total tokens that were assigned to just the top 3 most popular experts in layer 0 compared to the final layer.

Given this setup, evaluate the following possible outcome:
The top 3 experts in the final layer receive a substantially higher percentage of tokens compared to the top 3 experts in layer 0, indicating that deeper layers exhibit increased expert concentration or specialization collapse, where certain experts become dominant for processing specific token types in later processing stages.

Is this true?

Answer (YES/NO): YES